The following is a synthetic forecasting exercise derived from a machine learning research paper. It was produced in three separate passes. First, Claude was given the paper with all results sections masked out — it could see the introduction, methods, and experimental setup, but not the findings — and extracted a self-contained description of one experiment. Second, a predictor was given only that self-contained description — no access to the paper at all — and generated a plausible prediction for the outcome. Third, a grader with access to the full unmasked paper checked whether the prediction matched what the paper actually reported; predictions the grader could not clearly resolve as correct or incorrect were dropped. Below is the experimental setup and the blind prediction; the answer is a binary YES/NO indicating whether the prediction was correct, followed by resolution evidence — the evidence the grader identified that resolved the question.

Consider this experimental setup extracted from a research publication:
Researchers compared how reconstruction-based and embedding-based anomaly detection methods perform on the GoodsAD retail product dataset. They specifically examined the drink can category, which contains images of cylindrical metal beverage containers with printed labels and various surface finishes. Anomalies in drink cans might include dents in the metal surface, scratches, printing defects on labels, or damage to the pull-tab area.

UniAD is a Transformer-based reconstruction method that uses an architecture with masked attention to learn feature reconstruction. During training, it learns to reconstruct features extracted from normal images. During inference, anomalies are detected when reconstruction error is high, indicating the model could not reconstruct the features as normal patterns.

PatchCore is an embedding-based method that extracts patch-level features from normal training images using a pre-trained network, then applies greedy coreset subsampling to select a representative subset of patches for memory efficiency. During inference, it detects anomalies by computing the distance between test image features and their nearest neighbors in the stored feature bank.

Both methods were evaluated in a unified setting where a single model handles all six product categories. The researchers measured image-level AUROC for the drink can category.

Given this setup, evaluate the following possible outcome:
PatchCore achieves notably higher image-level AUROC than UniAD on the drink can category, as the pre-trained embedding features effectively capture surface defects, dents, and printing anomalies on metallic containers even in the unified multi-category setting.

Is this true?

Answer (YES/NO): YES